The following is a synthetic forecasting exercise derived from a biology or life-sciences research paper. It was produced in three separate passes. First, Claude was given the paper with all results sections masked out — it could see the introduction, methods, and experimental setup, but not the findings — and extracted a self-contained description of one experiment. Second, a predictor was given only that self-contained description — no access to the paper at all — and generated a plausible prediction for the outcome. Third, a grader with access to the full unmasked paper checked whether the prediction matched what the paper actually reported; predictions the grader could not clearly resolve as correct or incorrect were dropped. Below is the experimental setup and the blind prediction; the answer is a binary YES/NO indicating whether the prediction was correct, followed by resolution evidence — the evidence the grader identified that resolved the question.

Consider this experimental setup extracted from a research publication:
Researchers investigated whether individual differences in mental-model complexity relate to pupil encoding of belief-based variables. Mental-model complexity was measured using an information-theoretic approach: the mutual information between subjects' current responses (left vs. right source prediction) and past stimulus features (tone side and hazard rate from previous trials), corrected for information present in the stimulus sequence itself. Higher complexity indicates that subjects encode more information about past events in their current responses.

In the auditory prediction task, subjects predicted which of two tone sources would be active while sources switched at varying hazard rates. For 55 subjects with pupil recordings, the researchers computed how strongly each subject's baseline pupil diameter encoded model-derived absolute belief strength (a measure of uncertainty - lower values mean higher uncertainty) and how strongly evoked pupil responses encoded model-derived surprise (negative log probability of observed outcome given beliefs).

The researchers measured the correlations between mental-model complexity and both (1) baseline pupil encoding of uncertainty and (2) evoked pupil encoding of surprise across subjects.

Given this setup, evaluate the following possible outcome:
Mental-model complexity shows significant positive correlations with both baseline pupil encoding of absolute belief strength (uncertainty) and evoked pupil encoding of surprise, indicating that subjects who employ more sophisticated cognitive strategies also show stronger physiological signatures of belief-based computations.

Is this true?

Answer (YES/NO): NO